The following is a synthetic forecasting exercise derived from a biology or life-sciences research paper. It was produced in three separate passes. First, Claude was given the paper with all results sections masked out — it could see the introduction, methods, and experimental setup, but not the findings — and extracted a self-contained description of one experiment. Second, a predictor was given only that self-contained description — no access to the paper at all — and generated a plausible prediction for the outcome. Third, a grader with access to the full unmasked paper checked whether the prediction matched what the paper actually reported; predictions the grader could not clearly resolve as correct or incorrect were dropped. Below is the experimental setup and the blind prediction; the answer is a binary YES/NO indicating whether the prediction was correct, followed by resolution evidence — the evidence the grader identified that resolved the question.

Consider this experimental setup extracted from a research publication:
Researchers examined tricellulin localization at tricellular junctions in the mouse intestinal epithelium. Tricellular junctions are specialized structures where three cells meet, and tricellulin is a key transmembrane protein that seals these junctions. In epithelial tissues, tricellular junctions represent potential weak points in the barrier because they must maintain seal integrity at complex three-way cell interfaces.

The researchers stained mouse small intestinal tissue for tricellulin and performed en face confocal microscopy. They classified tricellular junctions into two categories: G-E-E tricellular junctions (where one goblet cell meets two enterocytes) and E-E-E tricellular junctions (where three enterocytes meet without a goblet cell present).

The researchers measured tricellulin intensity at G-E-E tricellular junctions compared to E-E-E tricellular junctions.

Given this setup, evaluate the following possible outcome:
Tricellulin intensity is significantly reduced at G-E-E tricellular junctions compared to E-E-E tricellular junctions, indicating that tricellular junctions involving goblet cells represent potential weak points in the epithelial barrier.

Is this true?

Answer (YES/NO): NO